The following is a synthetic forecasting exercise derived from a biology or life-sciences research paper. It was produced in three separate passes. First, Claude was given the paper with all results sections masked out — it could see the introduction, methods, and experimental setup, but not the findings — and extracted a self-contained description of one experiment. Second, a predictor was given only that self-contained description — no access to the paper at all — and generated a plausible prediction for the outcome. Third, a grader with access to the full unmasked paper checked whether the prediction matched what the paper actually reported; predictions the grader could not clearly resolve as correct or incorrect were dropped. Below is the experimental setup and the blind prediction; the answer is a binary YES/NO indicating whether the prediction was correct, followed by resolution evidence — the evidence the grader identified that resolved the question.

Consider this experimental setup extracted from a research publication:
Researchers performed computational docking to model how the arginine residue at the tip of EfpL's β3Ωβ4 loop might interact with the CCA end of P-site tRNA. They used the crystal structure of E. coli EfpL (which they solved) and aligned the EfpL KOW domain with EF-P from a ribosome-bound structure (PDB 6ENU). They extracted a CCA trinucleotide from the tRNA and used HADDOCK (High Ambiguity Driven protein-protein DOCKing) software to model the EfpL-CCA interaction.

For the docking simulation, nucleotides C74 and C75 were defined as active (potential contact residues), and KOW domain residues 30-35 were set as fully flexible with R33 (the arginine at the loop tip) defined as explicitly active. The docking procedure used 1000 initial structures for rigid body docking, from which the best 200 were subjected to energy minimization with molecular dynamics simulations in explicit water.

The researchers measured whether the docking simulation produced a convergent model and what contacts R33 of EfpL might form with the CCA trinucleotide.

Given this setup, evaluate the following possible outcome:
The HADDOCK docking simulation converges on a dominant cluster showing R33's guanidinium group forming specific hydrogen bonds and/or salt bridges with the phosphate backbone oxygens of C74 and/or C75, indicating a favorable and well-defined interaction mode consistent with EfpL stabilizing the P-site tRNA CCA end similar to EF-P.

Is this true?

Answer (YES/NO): YES